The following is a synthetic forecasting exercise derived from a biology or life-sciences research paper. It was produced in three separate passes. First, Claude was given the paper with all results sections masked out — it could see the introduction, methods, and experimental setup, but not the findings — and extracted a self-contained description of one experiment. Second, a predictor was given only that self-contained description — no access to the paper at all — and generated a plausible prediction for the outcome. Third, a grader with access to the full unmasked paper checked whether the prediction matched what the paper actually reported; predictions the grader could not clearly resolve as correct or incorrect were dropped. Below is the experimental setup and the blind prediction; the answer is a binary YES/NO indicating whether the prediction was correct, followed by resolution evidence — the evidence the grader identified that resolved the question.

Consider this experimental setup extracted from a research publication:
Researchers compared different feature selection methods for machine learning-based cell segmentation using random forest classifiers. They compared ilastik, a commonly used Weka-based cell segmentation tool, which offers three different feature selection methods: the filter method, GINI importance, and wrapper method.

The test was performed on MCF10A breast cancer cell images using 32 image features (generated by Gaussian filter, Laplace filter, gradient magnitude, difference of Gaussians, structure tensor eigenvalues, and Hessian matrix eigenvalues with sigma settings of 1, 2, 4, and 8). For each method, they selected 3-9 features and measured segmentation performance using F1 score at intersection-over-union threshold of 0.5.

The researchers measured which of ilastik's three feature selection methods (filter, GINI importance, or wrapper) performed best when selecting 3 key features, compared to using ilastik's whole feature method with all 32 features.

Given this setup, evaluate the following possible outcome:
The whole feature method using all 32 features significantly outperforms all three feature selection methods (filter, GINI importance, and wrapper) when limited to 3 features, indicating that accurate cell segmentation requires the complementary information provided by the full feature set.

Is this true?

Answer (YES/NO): NO